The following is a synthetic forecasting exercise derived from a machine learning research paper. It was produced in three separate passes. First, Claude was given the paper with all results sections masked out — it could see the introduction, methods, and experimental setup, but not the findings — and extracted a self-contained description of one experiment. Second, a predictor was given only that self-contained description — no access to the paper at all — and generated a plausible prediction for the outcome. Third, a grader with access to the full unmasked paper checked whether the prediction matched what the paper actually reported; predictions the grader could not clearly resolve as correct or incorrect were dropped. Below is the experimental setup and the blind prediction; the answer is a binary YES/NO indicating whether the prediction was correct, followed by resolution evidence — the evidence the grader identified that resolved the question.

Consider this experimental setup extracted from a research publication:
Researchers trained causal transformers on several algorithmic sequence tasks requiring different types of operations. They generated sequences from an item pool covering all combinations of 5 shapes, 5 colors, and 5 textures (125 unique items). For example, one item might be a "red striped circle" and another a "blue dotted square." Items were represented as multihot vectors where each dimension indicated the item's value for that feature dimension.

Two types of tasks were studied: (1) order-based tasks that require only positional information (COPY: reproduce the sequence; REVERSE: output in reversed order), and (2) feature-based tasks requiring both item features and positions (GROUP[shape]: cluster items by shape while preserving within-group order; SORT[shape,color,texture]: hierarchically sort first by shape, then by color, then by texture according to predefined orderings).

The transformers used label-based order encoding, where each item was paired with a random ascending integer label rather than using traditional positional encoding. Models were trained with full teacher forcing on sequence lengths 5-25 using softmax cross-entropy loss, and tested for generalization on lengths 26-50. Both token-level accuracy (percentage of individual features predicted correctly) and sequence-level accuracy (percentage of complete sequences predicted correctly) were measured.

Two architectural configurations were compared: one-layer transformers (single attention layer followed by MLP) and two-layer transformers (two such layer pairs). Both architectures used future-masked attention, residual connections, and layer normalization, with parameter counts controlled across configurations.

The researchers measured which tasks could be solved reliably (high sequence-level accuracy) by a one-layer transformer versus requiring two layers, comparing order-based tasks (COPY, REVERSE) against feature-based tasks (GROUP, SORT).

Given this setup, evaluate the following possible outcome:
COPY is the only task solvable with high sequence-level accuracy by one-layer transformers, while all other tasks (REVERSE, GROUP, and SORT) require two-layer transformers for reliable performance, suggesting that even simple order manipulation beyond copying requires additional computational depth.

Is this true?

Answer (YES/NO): NO